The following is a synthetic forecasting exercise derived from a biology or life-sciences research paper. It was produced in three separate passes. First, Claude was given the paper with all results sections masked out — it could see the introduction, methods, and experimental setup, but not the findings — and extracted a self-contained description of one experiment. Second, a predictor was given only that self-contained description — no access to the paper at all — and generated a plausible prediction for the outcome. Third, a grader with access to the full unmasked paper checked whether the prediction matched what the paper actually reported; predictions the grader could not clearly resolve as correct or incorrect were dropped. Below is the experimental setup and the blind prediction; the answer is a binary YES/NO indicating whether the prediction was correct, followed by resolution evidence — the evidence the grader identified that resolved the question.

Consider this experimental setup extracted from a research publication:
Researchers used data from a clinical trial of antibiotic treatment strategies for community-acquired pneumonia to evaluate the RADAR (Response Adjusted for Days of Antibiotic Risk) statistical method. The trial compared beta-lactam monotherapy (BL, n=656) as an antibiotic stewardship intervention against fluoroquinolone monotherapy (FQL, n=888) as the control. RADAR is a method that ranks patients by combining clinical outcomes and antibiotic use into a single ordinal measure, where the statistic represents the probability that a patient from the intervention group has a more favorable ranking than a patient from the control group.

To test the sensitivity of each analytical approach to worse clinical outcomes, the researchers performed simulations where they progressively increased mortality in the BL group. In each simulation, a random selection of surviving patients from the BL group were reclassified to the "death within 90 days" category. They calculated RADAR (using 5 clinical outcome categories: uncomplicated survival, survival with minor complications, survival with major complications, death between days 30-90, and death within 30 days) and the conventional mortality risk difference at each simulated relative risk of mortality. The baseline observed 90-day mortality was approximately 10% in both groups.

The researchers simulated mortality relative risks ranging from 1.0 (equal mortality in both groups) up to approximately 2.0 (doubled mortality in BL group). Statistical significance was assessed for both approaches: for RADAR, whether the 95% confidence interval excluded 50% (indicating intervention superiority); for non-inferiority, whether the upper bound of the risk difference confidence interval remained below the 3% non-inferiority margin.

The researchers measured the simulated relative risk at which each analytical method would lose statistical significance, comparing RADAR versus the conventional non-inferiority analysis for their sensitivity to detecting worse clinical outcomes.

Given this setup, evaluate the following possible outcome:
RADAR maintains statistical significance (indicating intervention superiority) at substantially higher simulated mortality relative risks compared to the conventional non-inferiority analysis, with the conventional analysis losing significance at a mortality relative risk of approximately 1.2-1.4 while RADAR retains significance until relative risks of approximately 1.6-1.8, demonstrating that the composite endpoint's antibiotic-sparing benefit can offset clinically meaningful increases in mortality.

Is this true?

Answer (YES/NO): NO